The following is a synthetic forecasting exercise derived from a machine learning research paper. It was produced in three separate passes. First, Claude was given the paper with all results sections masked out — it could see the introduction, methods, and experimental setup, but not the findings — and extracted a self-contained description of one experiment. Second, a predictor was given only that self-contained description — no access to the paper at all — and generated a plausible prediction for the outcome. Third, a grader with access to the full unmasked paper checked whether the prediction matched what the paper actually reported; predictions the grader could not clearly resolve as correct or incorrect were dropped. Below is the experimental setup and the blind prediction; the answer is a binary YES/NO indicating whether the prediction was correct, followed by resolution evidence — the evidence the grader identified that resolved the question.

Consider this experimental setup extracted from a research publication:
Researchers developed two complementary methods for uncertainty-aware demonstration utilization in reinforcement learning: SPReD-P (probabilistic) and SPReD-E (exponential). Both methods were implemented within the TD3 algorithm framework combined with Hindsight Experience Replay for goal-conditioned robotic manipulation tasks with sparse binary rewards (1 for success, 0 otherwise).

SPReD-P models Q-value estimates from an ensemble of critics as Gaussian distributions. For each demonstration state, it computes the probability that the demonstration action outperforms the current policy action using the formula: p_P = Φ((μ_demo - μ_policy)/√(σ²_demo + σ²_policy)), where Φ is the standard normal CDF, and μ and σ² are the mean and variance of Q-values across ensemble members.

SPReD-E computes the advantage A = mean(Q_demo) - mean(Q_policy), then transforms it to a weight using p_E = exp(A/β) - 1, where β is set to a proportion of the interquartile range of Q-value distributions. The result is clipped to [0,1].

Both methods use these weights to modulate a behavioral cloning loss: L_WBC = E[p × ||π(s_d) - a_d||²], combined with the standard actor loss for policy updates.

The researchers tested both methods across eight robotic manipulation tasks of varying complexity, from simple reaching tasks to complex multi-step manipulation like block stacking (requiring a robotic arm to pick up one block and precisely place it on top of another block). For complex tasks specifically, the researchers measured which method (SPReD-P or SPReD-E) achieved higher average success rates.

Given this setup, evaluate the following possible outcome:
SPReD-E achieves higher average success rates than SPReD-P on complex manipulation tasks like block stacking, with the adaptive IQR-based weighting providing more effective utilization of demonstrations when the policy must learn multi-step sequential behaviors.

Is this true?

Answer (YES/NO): YES